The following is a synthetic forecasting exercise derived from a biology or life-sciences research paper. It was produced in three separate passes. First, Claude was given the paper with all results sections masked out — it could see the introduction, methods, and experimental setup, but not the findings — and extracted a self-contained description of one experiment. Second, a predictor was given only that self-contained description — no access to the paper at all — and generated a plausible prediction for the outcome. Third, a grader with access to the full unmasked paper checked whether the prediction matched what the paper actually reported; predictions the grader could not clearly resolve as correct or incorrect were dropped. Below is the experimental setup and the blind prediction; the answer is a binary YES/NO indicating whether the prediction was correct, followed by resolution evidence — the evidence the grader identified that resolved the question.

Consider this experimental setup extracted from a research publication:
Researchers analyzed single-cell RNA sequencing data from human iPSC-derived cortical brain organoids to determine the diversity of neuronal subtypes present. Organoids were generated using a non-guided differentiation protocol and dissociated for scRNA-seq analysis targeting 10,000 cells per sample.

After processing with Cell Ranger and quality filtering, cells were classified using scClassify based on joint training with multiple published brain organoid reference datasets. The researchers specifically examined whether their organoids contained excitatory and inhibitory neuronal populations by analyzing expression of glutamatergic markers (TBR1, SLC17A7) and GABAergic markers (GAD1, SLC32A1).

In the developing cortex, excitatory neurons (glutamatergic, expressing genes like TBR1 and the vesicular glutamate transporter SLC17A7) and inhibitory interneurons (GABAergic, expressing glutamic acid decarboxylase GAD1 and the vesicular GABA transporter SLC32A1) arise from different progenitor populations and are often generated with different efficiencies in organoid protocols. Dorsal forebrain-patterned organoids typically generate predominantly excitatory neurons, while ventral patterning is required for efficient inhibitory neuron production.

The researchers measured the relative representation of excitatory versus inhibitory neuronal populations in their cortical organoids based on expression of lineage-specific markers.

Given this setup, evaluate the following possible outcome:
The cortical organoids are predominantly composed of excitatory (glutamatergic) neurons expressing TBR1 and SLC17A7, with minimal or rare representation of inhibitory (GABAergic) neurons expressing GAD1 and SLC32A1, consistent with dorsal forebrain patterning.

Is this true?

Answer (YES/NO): NO